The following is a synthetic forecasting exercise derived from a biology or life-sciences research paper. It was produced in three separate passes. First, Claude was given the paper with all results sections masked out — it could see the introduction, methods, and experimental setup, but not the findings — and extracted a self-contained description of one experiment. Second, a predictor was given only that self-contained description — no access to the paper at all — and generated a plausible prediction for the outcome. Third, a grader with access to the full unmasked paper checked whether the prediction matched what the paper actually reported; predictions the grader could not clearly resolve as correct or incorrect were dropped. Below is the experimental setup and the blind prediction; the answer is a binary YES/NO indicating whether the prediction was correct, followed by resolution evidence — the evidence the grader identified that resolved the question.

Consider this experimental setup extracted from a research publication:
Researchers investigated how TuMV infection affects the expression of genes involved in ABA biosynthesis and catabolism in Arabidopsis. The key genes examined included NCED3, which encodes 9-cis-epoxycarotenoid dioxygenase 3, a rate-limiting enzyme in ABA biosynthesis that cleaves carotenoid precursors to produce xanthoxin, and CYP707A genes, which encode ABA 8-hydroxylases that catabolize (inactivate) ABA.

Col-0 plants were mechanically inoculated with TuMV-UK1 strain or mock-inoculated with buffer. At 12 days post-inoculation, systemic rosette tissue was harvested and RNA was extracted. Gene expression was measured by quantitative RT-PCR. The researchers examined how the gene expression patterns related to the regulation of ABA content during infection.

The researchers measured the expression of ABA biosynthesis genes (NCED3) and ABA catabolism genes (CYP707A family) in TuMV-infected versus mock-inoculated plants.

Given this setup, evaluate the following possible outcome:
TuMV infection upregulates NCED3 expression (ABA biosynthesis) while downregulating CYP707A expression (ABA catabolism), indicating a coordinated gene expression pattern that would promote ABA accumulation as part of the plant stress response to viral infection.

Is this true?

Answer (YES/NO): NO